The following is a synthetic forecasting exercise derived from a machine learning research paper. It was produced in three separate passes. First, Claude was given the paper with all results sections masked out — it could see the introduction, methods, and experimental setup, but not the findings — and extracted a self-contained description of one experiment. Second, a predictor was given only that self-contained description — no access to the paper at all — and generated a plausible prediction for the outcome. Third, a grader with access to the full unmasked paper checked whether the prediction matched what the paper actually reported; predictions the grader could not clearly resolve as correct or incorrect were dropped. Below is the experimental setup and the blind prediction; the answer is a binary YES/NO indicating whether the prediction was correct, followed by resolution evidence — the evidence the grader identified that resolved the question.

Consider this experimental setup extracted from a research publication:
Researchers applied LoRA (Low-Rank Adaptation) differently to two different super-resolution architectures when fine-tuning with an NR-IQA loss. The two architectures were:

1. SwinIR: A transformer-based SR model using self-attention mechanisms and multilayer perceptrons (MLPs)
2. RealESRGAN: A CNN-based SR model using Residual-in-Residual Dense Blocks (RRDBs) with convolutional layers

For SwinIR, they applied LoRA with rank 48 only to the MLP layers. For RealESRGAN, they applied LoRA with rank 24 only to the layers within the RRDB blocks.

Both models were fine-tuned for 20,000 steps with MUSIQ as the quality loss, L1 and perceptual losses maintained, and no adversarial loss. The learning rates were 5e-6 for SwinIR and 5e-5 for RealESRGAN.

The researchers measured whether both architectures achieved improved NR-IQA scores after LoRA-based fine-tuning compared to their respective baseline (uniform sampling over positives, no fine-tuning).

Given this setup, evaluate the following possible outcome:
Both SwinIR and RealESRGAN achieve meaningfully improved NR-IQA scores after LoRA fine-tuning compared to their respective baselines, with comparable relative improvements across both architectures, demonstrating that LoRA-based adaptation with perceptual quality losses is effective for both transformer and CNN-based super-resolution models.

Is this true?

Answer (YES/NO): NO